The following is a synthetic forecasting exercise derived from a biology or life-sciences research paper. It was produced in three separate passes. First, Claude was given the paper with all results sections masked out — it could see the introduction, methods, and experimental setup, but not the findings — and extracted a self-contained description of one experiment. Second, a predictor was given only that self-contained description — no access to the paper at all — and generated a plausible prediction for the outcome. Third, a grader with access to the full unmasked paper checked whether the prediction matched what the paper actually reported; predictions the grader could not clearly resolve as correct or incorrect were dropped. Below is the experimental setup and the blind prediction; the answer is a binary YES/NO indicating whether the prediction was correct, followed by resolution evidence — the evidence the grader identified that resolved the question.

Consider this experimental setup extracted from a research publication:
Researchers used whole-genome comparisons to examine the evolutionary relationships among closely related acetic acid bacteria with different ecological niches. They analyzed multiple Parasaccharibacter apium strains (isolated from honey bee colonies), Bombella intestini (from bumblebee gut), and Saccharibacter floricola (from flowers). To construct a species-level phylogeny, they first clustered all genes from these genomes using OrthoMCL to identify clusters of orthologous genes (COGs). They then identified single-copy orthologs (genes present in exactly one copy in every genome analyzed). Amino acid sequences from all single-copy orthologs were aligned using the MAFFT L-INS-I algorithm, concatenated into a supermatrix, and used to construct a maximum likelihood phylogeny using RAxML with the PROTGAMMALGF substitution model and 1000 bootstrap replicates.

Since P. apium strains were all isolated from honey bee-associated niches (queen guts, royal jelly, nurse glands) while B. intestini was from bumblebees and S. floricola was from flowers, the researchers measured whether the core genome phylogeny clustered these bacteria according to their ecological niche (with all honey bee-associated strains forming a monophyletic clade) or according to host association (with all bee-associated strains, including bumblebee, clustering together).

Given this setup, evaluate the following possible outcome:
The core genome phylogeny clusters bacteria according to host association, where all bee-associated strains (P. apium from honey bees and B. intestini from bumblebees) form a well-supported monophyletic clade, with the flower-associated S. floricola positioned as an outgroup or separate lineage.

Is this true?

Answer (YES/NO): YES